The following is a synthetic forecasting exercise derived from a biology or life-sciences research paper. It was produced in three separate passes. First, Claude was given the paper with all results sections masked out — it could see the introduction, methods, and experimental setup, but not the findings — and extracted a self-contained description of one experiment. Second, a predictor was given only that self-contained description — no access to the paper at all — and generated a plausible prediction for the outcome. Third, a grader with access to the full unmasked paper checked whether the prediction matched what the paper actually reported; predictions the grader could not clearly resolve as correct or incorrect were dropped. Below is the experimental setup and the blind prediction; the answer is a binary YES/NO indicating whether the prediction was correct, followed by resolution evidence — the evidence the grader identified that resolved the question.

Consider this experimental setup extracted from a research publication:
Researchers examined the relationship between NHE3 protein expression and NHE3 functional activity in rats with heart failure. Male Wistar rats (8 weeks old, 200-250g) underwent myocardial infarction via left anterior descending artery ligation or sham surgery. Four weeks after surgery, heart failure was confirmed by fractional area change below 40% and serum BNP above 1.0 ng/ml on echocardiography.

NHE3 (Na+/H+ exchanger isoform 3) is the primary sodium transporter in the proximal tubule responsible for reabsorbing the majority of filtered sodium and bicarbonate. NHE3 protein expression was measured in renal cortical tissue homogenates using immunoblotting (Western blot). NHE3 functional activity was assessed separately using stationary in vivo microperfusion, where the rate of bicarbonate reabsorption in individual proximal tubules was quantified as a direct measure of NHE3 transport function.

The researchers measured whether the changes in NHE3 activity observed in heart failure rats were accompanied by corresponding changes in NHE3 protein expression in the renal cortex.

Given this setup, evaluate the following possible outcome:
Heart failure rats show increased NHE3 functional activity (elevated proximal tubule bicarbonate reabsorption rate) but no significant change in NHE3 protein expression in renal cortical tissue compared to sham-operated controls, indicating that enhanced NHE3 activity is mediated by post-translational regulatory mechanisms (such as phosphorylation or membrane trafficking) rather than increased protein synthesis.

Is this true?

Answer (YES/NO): NO